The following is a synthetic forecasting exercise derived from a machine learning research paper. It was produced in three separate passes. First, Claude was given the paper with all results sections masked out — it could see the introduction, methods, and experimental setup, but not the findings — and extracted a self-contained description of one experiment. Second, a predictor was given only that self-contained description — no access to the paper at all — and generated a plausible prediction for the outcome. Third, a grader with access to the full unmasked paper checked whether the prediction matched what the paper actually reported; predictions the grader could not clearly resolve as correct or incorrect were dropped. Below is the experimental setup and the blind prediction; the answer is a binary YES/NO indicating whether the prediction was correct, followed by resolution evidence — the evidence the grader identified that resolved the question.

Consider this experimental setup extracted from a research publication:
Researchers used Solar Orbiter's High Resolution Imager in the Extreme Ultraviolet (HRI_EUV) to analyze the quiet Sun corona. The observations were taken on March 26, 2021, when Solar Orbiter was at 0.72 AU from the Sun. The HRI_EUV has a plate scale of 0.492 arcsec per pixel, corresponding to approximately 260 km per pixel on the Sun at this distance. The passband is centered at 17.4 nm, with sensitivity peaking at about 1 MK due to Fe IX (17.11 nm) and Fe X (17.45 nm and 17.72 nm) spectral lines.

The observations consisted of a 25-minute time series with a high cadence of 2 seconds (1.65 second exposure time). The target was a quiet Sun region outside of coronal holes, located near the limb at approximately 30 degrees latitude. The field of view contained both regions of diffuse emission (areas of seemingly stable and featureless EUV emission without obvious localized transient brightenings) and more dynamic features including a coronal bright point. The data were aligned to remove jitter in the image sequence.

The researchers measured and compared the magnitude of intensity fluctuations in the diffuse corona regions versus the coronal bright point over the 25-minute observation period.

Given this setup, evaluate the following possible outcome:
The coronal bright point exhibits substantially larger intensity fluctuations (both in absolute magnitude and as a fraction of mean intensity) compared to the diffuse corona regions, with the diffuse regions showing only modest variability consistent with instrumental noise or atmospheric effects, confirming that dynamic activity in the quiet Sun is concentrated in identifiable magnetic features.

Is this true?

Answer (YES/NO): YES